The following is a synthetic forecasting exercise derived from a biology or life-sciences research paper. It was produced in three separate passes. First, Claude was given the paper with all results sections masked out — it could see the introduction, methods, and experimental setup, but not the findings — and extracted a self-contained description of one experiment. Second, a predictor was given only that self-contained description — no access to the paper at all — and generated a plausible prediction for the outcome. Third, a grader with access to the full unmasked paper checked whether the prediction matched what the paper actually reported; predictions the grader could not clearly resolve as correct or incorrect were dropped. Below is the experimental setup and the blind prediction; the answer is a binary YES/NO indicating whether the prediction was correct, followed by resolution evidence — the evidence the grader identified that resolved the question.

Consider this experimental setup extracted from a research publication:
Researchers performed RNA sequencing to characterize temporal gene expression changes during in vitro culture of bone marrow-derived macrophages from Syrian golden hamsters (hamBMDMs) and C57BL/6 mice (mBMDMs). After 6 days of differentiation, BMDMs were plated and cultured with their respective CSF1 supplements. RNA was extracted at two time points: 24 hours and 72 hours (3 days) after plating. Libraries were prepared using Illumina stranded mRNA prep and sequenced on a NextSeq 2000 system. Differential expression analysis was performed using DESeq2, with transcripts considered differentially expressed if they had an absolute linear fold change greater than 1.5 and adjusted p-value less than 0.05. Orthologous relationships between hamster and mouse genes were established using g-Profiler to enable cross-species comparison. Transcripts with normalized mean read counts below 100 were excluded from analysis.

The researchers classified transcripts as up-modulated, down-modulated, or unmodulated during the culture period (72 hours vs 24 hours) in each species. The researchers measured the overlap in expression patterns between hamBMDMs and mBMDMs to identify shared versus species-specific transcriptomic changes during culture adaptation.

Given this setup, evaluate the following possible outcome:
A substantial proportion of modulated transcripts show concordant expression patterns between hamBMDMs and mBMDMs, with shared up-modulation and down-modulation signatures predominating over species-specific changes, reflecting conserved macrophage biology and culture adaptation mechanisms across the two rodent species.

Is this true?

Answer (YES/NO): NO